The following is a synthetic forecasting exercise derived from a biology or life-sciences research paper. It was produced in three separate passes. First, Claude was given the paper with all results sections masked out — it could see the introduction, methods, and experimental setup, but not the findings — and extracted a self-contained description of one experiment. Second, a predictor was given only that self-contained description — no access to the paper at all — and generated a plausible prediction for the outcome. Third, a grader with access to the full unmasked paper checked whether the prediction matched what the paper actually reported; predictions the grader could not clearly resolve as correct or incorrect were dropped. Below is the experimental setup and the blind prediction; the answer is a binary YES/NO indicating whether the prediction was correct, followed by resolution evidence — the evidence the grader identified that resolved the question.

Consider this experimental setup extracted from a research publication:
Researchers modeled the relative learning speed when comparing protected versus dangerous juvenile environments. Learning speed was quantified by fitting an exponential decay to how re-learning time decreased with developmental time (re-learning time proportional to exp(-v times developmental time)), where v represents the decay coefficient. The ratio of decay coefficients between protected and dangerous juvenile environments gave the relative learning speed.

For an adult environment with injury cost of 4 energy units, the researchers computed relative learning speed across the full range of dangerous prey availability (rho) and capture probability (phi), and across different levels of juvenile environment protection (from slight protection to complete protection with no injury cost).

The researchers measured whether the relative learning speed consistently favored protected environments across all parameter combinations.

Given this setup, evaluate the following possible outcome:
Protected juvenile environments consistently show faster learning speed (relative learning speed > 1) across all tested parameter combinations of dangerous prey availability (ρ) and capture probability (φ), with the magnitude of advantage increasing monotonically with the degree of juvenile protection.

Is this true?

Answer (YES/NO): NO